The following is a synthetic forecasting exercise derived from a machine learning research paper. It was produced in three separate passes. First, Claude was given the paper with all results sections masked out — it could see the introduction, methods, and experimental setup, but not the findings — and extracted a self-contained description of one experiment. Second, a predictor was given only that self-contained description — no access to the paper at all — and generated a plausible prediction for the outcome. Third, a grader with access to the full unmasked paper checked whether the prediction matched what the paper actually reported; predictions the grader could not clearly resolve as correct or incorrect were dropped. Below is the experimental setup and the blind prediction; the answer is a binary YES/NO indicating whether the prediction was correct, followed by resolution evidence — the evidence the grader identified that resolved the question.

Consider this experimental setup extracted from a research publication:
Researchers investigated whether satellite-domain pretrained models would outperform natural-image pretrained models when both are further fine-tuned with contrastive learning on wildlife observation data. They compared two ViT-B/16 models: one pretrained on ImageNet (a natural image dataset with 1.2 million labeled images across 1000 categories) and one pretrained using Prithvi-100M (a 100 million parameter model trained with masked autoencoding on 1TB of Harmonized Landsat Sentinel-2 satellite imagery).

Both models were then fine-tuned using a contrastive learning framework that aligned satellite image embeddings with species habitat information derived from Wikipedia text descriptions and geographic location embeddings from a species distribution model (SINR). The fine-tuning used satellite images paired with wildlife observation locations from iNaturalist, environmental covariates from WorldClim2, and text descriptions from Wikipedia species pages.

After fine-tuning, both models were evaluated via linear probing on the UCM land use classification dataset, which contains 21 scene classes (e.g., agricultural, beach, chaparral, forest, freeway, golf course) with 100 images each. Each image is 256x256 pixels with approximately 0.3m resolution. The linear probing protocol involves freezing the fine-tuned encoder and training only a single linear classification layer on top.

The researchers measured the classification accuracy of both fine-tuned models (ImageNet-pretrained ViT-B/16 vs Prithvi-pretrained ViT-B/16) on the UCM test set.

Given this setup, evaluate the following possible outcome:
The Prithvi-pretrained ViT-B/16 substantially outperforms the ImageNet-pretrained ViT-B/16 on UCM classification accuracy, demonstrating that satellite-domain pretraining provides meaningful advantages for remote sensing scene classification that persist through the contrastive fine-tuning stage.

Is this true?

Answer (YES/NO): NO